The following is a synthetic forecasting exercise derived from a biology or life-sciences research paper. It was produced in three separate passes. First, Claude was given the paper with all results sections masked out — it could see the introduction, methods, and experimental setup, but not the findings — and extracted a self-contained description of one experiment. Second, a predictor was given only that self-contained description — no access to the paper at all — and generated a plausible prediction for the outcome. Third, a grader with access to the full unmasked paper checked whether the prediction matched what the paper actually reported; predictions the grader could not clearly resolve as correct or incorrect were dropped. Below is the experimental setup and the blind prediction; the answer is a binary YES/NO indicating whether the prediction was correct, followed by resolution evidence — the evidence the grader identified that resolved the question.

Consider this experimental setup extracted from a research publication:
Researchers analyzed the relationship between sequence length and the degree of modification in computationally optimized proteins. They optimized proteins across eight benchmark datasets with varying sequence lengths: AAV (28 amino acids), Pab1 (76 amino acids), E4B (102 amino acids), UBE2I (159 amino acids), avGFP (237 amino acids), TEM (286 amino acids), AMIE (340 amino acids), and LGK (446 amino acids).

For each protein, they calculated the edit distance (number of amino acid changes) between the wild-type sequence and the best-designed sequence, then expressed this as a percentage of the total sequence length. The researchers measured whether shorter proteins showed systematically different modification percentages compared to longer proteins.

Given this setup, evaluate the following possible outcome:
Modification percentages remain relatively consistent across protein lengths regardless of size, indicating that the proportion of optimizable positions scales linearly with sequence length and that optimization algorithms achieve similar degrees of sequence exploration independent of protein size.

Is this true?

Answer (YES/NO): NO